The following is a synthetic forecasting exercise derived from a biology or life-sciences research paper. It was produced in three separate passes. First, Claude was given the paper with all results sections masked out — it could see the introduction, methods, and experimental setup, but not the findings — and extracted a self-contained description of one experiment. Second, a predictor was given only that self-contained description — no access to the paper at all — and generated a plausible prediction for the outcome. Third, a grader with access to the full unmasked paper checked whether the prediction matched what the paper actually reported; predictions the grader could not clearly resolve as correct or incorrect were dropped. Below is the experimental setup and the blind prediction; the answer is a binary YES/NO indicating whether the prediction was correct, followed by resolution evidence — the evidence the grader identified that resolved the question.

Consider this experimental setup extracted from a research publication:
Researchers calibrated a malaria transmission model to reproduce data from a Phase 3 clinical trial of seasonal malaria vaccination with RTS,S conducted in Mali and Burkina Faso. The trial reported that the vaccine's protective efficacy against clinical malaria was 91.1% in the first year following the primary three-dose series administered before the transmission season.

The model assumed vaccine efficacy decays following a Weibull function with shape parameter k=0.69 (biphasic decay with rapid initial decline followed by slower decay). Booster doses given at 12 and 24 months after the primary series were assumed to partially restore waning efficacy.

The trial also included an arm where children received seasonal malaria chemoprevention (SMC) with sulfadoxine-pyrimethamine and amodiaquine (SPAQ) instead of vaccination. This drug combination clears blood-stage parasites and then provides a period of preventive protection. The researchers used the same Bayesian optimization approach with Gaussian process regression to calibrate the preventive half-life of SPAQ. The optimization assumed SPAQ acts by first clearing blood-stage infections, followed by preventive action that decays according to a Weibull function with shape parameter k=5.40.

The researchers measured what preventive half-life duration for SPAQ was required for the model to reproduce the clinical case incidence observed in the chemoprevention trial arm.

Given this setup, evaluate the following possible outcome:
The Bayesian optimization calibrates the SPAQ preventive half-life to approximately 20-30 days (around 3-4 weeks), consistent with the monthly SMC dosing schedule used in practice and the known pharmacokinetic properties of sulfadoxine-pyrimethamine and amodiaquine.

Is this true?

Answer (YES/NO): NO